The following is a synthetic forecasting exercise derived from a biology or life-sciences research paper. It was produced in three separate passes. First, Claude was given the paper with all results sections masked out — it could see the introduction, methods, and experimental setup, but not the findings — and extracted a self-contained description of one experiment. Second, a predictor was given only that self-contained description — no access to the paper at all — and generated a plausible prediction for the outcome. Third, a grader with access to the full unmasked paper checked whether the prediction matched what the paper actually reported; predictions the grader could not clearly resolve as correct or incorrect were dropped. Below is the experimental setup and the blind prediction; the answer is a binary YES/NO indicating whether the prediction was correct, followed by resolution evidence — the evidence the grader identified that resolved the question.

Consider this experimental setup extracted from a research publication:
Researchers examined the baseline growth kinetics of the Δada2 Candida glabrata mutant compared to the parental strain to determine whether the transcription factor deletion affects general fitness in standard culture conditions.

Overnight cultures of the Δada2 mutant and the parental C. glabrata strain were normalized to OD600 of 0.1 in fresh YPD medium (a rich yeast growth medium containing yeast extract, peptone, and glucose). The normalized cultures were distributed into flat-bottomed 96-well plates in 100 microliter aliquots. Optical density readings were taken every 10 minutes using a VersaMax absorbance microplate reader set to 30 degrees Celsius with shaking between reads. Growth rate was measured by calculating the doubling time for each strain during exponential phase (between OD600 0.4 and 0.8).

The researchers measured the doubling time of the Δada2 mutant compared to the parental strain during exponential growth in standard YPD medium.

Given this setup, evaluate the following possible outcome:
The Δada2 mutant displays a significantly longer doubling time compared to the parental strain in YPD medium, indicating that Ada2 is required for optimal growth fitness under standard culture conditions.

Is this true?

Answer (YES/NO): NO